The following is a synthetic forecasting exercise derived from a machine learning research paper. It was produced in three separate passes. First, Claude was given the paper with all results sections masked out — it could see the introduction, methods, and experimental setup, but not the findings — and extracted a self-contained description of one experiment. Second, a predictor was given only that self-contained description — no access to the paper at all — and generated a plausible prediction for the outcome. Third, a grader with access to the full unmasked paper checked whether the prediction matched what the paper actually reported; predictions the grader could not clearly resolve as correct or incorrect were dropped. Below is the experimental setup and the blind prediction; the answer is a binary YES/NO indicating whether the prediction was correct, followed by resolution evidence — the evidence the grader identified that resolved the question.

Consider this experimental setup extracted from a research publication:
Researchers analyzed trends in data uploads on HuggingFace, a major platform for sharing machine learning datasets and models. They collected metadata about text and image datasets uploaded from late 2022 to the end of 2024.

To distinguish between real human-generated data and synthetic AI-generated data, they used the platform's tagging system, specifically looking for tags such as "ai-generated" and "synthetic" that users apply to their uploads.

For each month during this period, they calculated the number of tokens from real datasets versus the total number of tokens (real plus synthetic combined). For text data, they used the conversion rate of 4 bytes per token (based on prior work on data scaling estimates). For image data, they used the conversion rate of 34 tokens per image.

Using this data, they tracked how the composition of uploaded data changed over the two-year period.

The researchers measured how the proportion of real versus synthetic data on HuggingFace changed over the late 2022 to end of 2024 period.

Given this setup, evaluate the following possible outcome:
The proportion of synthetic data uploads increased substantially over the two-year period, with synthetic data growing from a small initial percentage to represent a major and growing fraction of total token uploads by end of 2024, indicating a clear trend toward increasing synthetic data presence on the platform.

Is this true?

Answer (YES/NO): NO